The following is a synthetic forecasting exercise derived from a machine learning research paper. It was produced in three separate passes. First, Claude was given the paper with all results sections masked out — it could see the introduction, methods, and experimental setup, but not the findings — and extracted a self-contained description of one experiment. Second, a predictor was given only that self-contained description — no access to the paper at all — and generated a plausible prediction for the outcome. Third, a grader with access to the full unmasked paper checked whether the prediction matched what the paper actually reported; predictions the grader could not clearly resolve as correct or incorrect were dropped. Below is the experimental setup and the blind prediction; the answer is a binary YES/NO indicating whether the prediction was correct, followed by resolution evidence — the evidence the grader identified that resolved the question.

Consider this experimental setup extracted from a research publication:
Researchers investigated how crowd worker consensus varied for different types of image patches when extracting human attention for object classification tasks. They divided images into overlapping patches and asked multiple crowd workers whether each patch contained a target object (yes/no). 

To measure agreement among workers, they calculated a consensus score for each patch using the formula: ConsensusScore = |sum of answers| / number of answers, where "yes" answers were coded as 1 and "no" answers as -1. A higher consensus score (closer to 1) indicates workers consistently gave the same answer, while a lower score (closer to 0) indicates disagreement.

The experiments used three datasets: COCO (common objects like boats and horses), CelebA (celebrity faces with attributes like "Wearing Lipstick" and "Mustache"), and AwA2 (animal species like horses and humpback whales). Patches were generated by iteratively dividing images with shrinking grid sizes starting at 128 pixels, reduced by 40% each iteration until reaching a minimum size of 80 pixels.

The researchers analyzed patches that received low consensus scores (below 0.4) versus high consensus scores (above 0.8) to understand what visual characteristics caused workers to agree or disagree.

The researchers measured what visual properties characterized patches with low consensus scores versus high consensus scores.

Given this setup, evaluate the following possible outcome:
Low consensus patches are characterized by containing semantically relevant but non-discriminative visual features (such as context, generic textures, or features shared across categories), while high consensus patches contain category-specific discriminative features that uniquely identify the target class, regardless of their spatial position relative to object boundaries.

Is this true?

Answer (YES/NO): NO